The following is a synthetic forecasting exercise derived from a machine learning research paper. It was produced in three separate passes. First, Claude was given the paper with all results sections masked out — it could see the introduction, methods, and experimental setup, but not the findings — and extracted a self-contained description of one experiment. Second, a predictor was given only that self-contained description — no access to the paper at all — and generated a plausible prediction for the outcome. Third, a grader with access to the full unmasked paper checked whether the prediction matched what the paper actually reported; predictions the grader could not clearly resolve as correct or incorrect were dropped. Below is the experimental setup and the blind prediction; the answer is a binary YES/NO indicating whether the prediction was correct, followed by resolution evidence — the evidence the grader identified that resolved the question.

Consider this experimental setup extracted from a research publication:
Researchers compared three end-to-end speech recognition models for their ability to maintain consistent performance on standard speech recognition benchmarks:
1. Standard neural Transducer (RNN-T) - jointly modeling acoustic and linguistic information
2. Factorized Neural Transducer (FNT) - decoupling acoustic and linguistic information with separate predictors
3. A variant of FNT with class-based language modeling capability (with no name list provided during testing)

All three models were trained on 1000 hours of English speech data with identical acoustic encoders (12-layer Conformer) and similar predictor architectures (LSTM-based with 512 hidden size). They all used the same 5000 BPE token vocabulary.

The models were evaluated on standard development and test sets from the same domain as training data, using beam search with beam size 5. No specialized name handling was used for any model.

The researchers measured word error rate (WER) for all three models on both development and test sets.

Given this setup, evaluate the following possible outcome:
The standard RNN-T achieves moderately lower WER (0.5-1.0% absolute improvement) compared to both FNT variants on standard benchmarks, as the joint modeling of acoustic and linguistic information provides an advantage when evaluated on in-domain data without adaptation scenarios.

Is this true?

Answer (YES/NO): NO